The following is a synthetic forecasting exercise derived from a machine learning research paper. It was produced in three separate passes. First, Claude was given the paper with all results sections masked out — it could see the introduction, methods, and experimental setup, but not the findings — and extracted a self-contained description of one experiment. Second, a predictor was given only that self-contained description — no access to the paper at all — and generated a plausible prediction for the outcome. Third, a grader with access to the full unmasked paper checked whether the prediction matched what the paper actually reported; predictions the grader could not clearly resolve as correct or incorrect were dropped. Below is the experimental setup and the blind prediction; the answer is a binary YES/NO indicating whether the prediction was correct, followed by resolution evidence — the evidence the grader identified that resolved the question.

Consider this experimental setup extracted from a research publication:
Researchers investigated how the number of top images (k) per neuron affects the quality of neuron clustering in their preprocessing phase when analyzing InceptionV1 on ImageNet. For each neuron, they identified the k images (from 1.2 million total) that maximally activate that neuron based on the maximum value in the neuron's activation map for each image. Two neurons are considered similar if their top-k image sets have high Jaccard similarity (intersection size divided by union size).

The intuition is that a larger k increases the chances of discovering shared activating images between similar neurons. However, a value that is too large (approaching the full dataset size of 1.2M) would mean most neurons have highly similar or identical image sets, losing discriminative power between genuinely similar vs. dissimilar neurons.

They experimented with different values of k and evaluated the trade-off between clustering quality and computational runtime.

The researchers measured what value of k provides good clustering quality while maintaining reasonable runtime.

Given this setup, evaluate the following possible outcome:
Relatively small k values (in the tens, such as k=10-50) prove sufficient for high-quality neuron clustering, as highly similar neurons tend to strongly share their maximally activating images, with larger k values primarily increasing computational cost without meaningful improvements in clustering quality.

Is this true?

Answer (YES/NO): NO